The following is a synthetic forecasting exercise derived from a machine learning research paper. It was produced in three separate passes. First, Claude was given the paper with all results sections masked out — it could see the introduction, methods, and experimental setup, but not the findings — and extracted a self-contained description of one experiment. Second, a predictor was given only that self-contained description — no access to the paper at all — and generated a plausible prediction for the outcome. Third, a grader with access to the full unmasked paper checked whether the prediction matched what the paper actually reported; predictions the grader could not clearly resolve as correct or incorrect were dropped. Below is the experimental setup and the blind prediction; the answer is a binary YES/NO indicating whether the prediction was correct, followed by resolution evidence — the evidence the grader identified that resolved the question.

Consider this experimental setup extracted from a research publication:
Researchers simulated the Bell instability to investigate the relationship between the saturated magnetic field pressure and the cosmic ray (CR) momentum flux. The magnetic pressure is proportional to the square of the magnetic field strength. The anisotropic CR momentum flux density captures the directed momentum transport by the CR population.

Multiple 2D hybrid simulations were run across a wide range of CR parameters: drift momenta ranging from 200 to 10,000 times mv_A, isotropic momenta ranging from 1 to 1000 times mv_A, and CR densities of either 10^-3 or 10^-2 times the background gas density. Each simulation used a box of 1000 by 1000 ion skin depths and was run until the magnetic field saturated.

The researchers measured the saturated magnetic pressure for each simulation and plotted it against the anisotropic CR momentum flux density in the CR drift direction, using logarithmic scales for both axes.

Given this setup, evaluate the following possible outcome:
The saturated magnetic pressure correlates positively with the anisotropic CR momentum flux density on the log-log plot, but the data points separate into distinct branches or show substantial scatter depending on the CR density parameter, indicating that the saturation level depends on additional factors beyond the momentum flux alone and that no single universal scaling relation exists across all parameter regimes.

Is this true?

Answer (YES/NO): NO